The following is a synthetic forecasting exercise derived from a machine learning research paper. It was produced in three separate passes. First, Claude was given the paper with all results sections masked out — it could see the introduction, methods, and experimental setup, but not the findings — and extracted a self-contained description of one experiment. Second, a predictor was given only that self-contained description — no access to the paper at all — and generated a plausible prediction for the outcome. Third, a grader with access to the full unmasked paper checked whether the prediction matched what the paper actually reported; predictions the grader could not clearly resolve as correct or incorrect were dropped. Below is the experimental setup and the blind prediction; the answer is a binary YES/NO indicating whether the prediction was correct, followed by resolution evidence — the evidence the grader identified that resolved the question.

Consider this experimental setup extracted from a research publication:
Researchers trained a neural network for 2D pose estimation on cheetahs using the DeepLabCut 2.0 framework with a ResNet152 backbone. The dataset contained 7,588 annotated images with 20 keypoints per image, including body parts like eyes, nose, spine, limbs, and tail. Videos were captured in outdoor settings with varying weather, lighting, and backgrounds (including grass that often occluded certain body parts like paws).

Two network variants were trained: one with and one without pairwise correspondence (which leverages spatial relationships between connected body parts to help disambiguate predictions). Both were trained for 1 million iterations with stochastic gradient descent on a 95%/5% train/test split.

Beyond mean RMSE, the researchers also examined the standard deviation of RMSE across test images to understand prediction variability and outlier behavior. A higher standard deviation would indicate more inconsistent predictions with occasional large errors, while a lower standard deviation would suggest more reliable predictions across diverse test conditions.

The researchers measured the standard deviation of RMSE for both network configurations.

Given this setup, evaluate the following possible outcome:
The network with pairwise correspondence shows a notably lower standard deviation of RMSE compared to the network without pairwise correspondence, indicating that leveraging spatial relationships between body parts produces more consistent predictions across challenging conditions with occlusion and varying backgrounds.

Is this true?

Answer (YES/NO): YES